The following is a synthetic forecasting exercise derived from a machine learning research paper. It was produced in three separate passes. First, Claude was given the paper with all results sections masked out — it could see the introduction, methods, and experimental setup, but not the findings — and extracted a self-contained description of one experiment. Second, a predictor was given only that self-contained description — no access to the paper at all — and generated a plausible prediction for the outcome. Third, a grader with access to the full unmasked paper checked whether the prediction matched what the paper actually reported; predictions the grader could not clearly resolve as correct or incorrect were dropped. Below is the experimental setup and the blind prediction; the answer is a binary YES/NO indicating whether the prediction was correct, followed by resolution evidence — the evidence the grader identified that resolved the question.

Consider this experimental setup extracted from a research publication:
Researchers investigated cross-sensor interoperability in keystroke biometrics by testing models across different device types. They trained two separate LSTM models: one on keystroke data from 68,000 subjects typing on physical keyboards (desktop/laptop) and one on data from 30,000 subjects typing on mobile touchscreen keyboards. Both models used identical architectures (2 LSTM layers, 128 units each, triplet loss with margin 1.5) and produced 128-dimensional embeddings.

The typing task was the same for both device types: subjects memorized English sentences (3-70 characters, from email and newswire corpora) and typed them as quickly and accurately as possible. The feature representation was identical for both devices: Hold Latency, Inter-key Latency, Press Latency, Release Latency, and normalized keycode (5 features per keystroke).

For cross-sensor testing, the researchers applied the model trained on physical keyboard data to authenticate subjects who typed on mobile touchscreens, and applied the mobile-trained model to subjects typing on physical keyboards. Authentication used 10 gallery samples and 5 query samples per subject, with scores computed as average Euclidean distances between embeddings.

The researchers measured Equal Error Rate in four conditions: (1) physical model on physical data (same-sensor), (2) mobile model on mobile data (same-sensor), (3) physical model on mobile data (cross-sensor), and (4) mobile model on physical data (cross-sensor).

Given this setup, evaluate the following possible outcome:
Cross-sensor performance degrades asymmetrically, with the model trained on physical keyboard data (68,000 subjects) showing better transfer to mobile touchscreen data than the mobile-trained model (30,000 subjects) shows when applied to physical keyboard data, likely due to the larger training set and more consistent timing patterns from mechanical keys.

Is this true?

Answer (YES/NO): YES